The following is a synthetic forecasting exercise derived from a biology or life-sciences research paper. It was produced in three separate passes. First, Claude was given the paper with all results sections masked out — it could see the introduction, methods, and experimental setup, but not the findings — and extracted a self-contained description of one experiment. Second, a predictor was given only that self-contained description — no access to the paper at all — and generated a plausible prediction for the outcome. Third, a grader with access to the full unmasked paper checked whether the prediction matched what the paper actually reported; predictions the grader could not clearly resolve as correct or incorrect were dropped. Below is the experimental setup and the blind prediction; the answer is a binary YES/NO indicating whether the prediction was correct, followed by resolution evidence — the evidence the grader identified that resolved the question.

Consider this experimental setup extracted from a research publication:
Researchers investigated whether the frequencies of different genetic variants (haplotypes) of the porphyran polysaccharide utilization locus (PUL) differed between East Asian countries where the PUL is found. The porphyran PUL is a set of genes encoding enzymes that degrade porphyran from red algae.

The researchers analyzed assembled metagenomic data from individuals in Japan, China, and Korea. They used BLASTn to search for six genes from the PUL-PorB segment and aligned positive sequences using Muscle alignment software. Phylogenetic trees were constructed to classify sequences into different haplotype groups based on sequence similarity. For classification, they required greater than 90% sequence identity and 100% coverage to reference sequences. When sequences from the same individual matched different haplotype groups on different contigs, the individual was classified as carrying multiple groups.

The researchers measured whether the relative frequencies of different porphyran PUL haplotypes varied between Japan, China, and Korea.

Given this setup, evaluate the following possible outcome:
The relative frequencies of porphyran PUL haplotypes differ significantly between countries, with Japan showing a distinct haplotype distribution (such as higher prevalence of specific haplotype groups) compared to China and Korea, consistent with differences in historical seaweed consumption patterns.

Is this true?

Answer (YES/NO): YES